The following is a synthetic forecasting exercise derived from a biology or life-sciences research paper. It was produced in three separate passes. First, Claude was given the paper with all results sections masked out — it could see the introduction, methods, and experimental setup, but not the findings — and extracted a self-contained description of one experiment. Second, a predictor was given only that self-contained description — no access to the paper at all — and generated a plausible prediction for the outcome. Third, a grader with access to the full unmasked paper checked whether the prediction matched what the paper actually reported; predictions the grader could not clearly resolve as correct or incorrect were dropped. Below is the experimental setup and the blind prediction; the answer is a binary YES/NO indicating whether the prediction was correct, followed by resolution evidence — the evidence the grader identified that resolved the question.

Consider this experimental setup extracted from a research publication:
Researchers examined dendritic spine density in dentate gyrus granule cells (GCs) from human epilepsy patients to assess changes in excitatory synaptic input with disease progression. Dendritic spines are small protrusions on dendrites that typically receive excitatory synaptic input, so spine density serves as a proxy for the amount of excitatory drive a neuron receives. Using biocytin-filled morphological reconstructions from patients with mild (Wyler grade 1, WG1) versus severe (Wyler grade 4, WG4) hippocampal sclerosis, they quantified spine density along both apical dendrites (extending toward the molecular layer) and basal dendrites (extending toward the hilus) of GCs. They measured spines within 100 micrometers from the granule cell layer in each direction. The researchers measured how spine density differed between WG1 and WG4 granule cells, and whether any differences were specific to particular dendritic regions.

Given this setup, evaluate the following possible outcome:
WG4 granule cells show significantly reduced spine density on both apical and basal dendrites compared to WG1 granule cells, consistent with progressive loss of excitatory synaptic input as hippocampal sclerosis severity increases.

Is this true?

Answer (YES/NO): NO